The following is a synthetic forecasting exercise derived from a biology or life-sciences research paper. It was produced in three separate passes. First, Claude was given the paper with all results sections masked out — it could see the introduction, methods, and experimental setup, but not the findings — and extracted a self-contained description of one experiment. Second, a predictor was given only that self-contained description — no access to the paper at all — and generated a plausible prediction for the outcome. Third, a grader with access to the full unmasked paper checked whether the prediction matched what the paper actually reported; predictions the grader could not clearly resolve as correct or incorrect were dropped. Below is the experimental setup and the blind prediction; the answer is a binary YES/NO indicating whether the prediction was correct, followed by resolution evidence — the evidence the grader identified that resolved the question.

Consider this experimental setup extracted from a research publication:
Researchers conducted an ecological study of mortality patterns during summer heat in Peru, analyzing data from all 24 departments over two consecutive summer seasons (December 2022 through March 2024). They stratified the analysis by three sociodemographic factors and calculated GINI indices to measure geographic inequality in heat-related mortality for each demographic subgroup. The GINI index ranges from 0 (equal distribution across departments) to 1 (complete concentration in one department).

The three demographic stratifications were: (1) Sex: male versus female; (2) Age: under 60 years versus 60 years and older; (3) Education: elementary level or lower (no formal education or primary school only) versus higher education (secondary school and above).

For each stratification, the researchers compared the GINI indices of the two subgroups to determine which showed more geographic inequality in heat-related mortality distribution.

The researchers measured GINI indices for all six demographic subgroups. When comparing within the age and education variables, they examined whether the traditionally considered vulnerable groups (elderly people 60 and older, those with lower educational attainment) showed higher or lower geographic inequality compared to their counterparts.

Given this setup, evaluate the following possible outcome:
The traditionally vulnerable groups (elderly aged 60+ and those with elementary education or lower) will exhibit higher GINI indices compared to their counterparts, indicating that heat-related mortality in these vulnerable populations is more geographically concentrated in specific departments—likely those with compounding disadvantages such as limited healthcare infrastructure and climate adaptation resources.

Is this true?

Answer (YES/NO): NO